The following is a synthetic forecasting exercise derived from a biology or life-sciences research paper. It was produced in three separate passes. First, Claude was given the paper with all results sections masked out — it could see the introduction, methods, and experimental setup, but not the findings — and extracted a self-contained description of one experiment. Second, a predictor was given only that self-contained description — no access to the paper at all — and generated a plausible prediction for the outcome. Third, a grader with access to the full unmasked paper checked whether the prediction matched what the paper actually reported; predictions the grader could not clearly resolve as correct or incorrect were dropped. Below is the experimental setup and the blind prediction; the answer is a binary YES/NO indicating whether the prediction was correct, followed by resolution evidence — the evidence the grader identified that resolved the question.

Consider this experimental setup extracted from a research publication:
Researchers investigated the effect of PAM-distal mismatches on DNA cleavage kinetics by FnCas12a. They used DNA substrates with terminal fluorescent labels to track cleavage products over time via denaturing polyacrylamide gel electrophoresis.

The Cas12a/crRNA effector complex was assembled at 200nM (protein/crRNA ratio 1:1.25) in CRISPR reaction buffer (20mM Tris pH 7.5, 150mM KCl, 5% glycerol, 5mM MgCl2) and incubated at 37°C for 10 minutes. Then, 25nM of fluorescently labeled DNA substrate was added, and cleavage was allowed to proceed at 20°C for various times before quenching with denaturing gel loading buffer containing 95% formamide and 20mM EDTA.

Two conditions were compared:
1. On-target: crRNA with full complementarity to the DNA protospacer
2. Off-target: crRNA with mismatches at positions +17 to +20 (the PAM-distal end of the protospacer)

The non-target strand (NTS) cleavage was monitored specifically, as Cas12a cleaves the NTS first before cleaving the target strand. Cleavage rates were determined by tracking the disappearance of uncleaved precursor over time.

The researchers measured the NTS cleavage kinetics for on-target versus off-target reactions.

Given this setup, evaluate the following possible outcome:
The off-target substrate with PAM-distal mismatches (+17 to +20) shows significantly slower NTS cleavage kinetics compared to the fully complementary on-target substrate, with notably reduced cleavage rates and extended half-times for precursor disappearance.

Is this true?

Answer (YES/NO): NO